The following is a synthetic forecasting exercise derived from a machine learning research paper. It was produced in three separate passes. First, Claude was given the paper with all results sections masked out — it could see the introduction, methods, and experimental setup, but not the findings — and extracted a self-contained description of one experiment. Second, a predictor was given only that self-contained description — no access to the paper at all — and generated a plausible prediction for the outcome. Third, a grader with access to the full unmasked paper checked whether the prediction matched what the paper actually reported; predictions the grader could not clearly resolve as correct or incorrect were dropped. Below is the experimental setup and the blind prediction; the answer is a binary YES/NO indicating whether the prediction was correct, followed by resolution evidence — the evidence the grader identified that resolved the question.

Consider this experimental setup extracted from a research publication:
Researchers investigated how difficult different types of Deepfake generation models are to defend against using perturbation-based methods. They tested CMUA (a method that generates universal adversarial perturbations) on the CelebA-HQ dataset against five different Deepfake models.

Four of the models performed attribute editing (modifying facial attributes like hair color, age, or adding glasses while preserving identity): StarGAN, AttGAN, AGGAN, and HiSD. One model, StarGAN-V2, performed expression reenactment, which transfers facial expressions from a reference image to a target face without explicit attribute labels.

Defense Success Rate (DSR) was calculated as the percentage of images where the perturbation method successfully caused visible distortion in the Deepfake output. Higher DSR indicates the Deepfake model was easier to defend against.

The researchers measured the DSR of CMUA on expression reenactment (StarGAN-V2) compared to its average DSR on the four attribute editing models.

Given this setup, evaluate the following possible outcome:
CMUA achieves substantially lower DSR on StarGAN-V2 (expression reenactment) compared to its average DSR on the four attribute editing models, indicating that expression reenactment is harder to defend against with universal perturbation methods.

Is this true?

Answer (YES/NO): YES